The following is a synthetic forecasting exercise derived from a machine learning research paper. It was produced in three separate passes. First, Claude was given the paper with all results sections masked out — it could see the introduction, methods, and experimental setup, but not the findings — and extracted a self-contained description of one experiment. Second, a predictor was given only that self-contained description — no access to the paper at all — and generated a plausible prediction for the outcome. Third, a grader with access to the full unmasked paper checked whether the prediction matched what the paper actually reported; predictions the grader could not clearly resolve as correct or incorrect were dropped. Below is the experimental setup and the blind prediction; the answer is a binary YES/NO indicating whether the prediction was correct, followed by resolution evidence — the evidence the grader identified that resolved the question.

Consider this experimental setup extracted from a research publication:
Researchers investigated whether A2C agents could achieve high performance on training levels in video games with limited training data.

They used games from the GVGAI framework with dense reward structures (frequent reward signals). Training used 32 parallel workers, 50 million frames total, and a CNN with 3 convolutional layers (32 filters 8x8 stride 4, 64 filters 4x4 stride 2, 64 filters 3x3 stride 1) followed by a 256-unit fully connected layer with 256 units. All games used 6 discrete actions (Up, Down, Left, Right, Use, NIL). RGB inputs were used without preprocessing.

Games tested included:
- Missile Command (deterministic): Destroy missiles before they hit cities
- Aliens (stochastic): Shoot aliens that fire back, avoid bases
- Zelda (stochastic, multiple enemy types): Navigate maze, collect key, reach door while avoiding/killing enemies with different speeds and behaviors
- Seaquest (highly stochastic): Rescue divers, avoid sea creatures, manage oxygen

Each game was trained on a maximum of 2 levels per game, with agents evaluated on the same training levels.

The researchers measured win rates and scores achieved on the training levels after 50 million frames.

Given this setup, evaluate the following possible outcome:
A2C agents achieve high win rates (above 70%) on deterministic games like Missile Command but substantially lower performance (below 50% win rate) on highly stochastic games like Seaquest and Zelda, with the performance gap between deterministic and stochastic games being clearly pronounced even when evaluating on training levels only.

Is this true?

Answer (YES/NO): NO